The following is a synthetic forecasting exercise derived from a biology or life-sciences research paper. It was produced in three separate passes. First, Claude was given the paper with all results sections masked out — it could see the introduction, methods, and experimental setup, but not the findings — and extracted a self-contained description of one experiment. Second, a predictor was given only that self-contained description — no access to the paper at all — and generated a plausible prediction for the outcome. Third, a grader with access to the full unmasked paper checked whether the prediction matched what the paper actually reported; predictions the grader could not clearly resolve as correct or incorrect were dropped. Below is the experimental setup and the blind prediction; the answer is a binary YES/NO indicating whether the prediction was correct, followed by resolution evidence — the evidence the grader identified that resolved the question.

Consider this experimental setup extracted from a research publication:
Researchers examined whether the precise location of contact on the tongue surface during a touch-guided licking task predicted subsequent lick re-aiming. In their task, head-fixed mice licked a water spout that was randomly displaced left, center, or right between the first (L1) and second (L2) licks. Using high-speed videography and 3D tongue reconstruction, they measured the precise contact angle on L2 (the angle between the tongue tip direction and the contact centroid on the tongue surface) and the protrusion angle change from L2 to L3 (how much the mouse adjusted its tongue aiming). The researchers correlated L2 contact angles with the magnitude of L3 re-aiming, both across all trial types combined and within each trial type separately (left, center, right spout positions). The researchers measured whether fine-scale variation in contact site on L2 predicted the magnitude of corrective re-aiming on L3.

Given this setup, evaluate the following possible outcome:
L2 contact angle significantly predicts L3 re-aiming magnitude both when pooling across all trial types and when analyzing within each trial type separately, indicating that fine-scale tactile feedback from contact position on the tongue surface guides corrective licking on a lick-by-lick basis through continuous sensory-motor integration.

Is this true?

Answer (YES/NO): YES